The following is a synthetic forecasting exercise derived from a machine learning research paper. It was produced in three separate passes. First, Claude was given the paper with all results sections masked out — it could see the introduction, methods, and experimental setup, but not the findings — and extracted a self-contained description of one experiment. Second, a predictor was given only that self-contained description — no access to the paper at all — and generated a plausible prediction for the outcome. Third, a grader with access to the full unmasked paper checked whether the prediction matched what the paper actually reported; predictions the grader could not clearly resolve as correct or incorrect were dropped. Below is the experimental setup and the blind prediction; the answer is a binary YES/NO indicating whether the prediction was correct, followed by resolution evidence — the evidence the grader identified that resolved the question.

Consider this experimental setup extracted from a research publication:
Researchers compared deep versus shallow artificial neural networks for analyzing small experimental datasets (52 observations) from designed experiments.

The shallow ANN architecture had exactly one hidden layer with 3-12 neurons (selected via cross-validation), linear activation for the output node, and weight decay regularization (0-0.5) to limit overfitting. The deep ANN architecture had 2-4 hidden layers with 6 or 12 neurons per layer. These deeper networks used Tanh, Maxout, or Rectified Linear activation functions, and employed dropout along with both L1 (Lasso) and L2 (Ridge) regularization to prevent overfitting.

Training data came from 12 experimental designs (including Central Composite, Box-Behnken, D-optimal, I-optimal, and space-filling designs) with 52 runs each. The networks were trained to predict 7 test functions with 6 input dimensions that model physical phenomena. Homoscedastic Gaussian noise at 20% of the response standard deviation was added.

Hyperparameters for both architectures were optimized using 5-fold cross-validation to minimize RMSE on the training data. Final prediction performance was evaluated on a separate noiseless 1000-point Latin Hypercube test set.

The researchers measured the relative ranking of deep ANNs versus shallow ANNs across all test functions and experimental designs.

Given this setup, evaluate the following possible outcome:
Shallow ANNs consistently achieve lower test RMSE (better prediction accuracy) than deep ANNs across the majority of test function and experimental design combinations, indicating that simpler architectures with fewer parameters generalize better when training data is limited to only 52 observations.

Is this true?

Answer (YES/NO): YES